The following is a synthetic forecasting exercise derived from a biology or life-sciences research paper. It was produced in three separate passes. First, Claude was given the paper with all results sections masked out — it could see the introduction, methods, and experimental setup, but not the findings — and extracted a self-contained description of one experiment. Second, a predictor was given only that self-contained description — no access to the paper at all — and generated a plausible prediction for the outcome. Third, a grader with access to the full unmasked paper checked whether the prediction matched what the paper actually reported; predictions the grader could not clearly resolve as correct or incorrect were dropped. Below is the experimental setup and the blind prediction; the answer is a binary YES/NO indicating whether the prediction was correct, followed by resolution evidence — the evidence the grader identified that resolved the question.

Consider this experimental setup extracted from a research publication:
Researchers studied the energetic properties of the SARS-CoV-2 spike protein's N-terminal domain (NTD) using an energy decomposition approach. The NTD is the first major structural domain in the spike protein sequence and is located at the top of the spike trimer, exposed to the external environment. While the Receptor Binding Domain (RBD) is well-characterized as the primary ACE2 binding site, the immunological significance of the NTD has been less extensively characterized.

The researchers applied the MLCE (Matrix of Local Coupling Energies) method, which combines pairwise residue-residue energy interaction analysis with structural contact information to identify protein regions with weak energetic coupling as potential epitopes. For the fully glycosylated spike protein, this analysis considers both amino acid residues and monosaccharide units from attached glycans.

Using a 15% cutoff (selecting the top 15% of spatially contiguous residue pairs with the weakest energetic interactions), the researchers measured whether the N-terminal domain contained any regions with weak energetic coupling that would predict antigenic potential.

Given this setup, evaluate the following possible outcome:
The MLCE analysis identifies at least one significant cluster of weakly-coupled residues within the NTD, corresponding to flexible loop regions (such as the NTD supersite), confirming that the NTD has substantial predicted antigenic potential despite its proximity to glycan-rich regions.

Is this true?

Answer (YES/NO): YES